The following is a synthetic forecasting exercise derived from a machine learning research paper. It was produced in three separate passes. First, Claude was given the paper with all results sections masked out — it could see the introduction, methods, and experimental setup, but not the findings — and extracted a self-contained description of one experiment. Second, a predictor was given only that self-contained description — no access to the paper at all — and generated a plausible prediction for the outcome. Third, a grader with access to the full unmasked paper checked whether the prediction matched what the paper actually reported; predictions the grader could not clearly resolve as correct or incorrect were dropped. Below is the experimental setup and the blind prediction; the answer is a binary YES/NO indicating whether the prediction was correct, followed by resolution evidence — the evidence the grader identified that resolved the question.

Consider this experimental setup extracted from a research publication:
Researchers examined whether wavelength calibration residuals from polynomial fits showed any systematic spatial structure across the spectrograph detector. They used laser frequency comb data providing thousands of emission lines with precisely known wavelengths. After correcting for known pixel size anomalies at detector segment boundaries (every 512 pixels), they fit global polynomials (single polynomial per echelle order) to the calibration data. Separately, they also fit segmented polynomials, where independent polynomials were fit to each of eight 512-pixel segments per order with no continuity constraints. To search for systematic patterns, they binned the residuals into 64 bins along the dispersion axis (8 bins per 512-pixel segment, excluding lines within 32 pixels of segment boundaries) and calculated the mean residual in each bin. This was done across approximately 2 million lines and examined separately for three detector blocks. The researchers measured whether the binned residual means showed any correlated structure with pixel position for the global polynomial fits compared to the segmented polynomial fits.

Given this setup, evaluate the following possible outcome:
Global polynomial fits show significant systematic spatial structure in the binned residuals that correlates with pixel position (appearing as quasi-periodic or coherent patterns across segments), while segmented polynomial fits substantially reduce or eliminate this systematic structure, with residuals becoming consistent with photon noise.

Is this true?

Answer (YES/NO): YES